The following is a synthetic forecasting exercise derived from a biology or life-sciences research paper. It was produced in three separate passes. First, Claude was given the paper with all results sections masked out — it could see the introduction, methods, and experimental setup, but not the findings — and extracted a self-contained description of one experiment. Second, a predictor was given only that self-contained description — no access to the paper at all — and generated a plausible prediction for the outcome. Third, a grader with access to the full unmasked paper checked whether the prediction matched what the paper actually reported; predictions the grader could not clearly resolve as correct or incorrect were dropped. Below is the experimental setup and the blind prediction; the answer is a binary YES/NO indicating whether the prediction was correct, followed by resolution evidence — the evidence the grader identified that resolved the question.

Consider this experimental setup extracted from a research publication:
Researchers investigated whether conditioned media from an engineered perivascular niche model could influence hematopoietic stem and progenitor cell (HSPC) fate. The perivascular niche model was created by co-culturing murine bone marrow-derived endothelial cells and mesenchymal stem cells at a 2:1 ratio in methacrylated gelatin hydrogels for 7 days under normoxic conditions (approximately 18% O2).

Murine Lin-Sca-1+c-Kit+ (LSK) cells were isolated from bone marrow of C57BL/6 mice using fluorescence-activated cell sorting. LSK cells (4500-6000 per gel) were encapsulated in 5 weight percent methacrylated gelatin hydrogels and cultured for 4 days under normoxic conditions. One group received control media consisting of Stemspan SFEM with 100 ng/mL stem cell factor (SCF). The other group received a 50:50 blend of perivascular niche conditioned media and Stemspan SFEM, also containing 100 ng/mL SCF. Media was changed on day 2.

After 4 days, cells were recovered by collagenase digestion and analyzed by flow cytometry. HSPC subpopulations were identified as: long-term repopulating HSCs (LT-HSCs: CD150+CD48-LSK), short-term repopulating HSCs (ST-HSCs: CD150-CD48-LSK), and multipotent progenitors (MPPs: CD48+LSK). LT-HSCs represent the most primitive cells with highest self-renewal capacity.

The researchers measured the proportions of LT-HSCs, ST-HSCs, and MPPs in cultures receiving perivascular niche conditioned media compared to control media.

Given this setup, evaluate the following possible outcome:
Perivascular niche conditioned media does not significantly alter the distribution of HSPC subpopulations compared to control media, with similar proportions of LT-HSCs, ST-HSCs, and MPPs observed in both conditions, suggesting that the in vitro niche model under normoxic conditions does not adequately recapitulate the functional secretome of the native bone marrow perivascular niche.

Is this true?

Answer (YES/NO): NO